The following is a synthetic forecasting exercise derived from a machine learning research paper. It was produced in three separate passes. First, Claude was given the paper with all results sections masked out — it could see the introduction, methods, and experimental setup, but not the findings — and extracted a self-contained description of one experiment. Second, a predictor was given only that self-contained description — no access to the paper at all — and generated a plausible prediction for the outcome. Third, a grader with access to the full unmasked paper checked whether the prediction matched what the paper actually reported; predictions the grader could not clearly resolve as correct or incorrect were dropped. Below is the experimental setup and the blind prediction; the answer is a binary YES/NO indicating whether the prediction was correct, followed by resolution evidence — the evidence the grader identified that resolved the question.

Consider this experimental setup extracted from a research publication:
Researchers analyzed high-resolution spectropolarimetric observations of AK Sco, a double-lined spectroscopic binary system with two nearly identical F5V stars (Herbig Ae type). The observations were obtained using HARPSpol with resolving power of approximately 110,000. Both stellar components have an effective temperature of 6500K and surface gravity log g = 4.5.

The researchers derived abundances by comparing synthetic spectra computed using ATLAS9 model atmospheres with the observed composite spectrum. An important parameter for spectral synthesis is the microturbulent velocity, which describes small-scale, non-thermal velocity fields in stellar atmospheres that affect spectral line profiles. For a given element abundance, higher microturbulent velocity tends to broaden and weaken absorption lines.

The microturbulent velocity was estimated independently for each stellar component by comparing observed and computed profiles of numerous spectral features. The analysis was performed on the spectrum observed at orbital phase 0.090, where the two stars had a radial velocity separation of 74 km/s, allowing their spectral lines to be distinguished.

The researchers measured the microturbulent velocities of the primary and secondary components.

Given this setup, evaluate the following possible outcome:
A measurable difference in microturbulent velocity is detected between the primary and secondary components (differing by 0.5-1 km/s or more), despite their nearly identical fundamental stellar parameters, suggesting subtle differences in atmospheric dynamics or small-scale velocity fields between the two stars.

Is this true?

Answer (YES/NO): YES